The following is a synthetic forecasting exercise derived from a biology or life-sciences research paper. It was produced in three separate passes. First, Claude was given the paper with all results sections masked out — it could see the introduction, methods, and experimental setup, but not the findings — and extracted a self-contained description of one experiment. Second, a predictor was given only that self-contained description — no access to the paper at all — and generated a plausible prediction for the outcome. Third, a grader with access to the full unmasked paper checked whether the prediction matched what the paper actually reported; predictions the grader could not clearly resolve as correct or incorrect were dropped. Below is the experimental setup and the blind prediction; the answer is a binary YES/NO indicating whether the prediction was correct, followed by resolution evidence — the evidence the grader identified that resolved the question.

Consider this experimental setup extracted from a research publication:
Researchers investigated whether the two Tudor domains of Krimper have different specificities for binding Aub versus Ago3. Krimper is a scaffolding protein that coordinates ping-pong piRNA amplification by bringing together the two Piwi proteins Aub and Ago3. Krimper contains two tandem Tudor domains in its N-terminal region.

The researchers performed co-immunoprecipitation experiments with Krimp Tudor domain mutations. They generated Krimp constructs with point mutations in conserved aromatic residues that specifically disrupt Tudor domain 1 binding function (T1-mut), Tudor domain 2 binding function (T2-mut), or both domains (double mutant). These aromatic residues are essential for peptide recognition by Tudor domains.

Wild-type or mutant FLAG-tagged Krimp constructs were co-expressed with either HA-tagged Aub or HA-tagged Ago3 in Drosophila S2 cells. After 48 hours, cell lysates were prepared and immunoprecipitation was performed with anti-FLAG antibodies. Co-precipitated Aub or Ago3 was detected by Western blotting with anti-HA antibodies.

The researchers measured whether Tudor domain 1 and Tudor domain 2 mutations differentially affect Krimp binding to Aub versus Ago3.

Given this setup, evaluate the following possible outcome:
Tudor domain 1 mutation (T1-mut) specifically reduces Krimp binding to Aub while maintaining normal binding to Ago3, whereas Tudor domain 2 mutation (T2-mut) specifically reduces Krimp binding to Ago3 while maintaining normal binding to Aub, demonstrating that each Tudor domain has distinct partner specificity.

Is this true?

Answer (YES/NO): NO